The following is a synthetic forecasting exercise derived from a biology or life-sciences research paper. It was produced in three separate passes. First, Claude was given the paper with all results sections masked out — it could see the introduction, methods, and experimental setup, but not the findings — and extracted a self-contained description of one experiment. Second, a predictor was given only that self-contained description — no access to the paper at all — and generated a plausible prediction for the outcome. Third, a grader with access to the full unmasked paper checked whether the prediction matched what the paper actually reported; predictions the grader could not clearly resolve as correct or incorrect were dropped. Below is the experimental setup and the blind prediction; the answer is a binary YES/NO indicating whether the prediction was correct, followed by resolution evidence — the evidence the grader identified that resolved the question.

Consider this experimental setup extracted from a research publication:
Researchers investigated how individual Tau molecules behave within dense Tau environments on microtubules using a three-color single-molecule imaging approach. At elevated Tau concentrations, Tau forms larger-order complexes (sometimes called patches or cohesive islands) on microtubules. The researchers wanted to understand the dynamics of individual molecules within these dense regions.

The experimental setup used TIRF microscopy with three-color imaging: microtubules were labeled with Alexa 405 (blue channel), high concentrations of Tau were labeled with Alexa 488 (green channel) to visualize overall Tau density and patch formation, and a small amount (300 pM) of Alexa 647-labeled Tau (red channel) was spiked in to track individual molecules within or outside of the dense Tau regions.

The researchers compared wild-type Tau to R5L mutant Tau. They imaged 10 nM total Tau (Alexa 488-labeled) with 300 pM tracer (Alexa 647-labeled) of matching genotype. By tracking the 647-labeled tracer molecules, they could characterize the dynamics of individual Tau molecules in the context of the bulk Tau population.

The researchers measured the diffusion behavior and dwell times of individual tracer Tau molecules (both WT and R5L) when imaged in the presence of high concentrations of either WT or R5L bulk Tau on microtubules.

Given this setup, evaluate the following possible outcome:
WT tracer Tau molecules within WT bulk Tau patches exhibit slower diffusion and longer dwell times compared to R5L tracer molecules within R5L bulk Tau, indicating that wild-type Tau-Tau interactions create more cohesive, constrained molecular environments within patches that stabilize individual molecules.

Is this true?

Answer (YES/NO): NO